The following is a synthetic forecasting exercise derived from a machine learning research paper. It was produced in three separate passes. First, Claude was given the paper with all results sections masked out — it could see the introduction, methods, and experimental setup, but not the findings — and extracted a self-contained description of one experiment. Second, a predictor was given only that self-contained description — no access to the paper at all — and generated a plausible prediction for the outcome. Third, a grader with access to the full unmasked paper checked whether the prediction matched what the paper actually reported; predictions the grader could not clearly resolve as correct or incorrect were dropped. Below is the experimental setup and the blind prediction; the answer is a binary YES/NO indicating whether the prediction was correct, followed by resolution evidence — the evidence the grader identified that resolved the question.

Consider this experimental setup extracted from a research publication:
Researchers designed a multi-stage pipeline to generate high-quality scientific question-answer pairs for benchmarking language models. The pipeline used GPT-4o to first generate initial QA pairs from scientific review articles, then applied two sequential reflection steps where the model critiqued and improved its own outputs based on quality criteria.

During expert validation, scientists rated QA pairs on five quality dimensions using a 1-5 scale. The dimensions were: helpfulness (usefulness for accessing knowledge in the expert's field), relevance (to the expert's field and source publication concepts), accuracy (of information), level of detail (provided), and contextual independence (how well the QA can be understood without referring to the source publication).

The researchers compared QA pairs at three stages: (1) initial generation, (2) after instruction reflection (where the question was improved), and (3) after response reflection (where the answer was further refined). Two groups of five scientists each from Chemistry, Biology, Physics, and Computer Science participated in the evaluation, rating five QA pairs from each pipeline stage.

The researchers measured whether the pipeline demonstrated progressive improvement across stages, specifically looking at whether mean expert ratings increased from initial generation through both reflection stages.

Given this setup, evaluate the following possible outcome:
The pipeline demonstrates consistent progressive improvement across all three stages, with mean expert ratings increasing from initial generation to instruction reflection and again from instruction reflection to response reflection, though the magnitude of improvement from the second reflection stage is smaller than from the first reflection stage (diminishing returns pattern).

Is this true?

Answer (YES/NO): NO